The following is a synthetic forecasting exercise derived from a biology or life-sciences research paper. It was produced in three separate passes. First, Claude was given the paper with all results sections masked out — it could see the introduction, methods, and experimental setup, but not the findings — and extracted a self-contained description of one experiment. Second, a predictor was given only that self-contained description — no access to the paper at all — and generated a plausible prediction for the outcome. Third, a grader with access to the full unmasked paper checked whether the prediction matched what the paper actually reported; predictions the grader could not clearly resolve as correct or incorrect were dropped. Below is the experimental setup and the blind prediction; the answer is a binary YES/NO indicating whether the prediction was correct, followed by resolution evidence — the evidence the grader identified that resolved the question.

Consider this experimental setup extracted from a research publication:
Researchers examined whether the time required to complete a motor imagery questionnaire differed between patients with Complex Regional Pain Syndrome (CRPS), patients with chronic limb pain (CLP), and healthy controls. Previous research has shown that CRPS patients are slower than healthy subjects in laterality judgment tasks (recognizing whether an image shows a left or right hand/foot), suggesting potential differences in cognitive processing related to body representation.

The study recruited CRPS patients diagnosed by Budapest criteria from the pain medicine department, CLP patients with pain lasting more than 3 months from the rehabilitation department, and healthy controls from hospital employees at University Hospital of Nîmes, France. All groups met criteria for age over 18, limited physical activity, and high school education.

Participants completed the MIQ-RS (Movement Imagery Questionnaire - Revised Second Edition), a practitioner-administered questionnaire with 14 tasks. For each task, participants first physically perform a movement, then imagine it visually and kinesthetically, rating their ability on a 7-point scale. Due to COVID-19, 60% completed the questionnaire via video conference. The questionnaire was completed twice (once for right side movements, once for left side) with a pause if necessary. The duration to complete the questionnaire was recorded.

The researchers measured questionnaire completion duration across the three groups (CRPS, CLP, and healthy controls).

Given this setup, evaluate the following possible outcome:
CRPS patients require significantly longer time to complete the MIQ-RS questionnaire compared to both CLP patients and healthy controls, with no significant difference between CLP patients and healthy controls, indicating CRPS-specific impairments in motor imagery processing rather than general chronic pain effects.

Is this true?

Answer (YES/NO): NO